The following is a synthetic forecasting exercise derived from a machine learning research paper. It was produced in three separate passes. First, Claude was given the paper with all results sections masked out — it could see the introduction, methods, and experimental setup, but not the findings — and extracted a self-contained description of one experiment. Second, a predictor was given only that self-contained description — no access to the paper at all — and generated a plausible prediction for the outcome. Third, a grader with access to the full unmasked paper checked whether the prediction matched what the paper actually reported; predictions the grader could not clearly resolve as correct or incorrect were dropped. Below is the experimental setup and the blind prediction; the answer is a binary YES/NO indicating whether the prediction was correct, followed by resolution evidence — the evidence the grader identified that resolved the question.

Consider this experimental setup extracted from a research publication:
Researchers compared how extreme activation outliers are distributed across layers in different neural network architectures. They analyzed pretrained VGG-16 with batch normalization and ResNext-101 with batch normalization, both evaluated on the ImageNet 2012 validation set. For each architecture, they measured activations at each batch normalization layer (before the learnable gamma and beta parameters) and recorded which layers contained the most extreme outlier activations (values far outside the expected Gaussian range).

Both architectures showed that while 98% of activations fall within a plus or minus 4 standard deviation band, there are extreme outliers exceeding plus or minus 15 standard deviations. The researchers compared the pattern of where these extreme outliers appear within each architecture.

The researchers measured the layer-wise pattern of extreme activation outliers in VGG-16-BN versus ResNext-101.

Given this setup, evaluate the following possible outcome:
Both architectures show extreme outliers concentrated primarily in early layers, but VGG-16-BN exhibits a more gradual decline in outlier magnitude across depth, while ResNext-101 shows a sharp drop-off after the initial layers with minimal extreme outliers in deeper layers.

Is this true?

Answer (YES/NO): NO